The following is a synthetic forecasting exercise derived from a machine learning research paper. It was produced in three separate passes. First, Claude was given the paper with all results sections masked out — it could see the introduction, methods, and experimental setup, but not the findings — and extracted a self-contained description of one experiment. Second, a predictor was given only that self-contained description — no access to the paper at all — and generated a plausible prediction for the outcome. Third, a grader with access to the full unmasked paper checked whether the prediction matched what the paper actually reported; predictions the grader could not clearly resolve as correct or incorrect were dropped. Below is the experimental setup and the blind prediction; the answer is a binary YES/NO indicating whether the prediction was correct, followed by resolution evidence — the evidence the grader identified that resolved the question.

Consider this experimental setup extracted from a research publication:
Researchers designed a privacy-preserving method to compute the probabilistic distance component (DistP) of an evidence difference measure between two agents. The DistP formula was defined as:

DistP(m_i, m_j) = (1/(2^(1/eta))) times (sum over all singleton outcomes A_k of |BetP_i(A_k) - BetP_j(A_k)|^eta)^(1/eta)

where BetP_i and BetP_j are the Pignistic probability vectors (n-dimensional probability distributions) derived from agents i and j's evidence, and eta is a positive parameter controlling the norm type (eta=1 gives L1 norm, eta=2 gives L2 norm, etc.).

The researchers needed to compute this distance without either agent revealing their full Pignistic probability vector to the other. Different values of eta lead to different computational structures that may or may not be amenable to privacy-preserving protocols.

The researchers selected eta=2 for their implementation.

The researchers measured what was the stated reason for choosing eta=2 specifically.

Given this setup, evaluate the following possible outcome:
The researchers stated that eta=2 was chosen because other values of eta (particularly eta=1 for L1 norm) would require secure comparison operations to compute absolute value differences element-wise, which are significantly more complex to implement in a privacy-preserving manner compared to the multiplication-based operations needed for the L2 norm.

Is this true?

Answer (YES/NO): NO